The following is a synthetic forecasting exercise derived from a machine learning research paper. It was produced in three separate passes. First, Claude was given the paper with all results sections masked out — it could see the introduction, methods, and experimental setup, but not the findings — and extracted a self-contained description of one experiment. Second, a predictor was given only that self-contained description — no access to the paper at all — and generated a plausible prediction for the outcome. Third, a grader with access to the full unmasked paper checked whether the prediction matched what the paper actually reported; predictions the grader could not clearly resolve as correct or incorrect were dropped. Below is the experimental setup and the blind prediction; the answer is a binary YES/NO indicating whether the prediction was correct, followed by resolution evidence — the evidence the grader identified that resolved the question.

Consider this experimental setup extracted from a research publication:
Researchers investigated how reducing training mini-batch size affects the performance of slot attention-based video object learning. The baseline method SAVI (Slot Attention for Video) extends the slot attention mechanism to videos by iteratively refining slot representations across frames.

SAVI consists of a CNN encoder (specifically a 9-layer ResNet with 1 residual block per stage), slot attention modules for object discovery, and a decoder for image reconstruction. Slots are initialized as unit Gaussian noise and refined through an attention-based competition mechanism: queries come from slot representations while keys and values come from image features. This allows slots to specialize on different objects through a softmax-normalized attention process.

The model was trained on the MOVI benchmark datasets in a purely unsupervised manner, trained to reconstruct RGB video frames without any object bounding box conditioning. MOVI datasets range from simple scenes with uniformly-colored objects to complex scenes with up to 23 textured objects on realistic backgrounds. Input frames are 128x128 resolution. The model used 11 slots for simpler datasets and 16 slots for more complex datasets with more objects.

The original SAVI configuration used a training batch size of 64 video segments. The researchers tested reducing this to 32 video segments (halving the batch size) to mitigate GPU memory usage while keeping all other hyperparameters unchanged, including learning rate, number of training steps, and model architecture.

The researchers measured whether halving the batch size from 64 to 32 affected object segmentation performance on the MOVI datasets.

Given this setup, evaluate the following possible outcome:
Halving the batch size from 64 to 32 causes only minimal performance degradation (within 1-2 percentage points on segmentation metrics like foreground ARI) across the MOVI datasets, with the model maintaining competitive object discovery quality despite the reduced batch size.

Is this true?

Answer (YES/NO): YES